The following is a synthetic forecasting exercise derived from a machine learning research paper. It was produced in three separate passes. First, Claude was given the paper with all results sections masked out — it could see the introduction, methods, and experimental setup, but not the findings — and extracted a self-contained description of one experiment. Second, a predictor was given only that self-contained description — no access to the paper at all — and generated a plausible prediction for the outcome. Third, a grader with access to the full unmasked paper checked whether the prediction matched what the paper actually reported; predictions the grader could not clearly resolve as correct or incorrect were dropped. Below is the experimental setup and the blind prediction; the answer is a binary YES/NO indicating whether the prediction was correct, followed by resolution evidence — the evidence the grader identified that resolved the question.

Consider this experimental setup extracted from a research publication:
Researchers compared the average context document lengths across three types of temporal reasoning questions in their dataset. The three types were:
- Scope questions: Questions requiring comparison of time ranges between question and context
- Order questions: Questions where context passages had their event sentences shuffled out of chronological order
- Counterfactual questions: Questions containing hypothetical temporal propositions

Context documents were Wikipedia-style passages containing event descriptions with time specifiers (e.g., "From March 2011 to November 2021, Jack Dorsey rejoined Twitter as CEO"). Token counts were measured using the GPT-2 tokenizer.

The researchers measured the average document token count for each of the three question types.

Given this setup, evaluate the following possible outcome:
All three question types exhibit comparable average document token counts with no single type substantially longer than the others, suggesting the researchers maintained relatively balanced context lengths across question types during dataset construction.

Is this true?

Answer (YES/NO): NO